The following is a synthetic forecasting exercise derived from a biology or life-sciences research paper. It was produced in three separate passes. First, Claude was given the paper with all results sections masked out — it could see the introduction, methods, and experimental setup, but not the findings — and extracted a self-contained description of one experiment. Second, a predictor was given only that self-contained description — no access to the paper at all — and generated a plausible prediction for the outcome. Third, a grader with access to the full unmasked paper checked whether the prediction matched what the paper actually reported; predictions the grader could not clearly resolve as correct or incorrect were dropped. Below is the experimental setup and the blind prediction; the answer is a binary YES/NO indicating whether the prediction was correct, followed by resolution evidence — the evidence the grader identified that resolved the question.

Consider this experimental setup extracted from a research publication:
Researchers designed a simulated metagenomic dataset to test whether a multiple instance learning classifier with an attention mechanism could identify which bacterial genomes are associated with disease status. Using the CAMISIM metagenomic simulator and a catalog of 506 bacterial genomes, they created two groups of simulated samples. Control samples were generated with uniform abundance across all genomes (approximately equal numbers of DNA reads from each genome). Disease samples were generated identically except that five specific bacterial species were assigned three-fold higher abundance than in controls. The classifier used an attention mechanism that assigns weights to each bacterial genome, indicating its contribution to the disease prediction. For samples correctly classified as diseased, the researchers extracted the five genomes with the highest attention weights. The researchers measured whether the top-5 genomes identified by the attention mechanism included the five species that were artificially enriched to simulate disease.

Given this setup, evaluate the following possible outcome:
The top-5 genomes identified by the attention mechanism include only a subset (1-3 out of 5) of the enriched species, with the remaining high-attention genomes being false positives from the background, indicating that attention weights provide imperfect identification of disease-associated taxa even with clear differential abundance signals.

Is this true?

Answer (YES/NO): YES